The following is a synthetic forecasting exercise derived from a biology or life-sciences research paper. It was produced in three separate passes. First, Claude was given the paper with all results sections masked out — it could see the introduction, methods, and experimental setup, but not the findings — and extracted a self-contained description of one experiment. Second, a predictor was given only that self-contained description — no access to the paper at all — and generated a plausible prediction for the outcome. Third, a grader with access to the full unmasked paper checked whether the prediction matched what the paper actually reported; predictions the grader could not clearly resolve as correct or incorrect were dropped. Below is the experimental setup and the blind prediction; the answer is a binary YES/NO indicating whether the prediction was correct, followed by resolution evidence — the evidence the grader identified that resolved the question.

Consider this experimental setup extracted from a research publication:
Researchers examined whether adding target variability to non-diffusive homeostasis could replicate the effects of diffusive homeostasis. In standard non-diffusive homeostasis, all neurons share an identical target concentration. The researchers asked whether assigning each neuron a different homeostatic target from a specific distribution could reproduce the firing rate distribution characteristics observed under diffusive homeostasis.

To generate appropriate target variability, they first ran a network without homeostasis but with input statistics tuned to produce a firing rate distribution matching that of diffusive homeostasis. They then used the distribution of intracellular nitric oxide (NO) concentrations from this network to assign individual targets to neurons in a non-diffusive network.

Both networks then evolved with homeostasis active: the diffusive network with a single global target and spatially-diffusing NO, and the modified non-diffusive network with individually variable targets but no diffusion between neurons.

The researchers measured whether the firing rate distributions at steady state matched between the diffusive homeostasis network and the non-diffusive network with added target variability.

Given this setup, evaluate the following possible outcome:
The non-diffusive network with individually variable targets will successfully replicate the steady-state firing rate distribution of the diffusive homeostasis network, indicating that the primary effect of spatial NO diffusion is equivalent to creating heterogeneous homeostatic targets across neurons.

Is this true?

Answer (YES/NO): NO